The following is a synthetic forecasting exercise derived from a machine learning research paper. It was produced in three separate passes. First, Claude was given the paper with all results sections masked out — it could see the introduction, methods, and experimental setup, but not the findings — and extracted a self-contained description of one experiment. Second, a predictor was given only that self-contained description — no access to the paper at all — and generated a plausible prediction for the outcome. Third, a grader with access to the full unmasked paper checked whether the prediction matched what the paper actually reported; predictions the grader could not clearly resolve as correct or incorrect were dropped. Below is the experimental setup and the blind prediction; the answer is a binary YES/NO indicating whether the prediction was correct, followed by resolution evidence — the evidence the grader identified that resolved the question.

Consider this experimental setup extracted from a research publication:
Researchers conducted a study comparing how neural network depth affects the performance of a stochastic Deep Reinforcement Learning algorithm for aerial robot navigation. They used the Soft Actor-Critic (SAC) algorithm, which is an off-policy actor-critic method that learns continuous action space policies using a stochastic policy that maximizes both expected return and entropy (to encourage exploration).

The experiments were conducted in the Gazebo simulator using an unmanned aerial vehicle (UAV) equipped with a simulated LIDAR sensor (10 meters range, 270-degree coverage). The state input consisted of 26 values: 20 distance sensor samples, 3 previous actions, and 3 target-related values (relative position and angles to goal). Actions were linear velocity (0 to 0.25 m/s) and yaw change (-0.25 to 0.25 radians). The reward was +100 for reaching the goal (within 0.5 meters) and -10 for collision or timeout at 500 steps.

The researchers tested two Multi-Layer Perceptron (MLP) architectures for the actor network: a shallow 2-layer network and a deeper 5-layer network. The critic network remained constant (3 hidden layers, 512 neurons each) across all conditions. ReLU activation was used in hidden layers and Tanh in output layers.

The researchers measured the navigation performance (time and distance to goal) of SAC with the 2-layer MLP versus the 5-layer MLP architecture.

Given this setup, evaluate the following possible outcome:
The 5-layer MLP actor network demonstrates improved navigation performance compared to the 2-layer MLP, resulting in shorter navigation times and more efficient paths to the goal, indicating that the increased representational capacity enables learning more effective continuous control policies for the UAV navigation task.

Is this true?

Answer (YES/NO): NO